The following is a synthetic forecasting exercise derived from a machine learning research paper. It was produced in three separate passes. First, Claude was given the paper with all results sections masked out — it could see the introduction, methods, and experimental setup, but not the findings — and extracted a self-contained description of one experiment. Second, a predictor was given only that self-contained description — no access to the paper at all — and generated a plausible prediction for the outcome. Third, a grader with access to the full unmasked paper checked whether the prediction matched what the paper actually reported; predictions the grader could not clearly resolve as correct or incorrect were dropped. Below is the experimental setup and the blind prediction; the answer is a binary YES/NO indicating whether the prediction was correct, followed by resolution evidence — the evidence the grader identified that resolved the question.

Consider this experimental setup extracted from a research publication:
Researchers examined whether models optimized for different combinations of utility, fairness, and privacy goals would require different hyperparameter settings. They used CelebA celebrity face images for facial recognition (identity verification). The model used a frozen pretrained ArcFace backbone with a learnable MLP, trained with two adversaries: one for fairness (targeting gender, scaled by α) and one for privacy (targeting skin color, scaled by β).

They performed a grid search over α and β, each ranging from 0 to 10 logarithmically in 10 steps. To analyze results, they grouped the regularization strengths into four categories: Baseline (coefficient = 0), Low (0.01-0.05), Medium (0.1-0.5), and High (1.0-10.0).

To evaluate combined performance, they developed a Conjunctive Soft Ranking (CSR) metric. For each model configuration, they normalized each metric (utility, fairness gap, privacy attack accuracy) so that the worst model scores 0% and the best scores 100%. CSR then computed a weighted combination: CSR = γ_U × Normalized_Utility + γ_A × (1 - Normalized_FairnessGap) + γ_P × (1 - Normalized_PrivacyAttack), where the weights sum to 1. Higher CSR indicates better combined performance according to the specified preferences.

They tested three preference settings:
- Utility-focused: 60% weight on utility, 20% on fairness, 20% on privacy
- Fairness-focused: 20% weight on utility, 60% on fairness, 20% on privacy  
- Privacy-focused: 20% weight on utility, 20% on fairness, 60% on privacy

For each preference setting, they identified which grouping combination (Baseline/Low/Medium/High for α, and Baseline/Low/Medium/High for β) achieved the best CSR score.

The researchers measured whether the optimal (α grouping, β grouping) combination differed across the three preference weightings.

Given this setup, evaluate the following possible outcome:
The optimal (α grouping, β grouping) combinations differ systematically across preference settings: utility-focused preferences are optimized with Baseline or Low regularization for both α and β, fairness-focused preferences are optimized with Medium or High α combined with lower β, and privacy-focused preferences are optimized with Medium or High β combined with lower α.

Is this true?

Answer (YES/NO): NO